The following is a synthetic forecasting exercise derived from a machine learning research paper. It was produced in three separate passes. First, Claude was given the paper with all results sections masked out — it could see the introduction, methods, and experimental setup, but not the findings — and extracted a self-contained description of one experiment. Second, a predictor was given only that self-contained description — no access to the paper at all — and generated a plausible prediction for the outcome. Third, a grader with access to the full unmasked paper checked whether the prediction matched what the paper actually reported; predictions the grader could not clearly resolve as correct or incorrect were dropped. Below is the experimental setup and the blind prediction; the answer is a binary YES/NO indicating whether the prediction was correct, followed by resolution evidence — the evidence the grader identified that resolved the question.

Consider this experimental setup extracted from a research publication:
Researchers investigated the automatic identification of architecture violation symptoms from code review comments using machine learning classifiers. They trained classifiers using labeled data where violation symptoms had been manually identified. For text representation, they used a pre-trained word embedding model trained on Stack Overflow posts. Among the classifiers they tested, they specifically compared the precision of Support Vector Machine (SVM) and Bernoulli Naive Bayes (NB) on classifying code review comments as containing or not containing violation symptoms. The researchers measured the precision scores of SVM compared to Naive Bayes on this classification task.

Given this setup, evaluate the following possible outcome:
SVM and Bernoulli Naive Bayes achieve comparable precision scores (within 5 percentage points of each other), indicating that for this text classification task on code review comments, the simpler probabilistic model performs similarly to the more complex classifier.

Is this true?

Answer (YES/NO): NO